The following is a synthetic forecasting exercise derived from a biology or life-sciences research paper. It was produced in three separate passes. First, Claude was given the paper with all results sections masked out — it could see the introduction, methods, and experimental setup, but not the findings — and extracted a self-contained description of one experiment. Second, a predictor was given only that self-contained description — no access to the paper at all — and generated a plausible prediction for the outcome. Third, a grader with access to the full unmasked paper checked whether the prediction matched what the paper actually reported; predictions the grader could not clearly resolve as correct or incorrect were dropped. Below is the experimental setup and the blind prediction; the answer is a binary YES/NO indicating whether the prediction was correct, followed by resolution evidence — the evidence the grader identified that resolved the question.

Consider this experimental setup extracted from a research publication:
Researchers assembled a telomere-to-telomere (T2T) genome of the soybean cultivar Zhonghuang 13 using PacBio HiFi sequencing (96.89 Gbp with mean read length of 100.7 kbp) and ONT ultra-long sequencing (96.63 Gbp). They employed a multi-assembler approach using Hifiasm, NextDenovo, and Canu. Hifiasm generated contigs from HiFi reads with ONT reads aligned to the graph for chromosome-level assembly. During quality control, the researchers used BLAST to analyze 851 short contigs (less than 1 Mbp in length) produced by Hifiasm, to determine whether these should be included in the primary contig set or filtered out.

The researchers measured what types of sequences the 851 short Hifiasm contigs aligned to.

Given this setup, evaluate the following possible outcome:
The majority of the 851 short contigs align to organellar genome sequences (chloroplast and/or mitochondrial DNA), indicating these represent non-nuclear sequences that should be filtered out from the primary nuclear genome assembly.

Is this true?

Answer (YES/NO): YES